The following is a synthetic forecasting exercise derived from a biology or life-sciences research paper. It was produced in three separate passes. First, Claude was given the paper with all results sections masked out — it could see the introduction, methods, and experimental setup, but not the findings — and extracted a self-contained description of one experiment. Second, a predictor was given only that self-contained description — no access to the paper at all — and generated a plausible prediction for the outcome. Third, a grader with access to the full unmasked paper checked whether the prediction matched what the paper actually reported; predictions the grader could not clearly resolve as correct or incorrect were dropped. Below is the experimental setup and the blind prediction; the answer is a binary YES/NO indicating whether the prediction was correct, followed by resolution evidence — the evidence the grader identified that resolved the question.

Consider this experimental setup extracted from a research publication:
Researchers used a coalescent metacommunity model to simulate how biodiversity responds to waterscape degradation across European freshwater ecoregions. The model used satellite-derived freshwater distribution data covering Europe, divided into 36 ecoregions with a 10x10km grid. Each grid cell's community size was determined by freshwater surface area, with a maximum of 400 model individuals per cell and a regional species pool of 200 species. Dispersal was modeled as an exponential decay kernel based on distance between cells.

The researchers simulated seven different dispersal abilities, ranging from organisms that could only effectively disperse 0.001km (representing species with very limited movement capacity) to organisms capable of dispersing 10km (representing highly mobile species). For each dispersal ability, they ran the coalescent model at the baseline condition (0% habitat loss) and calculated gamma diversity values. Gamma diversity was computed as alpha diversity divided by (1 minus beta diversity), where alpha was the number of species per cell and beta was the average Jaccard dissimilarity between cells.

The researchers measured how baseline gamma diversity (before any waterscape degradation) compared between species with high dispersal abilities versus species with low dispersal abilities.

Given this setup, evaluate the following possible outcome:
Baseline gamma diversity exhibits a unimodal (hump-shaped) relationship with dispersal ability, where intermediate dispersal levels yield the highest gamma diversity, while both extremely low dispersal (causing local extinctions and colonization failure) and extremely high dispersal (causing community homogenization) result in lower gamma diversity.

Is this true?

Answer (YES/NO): NO